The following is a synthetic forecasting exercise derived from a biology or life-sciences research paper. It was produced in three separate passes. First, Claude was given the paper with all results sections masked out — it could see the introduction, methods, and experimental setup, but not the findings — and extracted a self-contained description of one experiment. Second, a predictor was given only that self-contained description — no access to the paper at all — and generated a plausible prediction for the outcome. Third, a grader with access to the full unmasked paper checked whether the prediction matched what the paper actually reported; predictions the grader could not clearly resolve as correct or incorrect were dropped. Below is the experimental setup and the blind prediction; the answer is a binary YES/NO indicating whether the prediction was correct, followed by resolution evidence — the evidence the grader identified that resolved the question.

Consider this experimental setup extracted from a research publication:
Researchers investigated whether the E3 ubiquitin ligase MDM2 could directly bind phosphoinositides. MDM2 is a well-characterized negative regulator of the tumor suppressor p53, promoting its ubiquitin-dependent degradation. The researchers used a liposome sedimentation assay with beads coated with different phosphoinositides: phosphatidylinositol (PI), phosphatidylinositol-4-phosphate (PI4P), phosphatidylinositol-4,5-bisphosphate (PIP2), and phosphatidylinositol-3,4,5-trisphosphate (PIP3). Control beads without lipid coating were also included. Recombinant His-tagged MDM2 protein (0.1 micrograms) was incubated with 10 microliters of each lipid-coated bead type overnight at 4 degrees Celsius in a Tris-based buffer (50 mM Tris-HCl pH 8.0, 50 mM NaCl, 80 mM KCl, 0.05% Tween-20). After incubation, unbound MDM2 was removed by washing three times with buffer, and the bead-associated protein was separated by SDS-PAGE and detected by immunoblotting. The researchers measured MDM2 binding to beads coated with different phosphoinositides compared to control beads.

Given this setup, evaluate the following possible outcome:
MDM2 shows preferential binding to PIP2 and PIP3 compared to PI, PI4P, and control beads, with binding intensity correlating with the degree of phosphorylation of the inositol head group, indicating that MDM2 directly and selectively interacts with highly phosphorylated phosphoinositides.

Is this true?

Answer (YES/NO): NO